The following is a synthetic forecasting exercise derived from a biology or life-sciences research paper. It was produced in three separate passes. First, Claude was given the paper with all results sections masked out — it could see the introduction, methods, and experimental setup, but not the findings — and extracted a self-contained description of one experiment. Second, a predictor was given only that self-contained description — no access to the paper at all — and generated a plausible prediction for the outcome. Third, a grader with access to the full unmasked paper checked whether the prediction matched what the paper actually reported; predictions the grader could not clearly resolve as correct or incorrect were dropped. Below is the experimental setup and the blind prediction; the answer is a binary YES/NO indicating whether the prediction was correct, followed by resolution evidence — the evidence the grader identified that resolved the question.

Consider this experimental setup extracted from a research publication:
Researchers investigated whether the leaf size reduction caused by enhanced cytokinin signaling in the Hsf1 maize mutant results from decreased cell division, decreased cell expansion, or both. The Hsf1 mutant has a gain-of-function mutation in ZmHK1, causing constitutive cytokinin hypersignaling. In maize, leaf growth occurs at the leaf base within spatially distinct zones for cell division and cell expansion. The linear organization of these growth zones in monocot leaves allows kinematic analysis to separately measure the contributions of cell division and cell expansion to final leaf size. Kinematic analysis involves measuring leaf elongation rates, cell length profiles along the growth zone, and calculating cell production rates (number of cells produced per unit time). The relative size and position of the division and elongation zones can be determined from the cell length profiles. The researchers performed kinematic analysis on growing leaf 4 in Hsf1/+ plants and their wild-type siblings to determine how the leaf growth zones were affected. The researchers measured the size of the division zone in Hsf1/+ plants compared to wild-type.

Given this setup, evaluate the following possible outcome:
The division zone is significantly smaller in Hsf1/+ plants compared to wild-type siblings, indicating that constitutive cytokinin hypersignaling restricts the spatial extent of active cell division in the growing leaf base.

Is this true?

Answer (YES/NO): YES